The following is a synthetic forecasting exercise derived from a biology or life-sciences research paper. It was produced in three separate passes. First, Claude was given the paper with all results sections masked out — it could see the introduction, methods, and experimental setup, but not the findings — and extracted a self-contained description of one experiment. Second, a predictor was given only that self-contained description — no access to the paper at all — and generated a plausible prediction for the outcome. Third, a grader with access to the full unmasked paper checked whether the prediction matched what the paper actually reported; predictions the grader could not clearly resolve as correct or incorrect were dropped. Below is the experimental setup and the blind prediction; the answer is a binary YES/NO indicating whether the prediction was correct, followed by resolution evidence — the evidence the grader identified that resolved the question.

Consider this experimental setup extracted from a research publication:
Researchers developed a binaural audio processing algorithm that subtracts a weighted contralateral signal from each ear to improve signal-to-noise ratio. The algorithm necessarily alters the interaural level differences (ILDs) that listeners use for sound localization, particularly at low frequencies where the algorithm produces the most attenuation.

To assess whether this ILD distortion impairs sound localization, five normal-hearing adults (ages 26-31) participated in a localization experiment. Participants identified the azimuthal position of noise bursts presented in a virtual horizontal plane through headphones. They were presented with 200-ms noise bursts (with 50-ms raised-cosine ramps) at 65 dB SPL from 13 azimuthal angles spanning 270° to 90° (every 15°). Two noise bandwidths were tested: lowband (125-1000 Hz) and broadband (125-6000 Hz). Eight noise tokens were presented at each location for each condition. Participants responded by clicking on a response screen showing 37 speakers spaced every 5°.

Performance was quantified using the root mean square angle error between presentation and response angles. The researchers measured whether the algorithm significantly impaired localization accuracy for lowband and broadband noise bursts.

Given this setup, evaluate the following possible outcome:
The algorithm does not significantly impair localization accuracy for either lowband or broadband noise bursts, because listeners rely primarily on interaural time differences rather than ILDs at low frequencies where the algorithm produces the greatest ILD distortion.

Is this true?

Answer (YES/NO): YES